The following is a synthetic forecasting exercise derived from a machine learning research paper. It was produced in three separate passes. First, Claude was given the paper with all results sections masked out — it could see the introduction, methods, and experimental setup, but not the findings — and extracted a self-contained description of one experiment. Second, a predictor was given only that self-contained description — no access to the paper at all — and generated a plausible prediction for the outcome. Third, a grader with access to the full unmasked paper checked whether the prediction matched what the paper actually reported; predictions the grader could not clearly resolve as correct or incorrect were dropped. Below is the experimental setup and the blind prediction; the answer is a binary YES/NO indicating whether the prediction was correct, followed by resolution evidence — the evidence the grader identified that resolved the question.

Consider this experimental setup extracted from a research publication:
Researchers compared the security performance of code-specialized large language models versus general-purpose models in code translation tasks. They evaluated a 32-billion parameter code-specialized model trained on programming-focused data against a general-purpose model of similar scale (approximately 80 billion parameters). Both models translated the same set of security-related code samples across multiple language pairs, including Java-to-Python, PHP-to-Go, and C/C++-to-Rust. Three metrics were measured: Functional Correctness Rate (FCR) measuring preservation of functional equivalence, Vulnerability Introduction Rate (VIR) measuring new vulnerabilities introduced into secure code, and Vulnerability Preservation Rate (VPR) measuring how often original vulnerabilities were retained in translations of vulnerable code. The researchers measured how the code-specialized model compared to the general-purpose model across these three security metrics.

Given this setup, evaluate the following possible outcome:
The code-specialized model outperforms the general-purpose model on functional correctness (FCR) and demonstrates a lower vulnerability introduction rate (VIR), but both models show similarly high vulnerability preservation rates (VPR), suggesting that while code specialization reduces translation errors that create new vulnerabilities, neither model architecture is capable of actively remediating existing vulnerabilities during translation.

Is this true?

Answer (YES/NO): NO